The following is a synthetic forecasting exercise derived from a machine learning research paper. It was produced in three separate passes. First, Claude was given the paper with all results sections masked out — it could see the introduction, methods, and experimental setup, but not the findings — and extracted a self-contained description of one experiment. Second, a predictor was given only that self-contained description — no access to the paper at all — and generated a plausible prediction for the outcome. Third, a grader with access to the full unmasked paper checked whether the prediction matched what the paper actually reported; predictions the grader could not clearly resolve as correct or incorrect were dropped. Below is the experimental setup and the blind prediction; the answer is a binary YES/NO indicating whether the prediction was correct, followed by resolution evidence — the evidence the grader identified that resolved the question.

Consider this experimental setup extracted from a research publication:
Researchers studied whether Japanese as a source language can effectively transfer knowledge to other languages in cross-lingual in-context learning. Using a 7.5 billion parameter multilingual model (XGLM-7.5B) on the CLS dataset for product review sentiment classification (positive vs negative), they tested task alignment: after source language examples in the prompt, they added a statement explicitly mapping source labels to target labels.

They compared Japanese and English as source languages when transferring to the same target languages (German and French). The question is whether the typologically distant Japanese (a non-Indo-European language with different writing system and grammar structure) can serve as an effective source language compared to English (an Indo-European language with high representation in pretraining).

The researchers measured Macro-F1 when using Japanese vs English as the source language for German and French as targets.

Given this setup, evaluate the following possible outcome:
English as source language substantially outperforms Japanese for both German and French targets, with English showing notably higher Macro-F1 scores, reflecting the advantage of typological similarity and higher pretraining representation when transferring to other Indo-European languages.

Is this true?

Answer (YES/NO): NO